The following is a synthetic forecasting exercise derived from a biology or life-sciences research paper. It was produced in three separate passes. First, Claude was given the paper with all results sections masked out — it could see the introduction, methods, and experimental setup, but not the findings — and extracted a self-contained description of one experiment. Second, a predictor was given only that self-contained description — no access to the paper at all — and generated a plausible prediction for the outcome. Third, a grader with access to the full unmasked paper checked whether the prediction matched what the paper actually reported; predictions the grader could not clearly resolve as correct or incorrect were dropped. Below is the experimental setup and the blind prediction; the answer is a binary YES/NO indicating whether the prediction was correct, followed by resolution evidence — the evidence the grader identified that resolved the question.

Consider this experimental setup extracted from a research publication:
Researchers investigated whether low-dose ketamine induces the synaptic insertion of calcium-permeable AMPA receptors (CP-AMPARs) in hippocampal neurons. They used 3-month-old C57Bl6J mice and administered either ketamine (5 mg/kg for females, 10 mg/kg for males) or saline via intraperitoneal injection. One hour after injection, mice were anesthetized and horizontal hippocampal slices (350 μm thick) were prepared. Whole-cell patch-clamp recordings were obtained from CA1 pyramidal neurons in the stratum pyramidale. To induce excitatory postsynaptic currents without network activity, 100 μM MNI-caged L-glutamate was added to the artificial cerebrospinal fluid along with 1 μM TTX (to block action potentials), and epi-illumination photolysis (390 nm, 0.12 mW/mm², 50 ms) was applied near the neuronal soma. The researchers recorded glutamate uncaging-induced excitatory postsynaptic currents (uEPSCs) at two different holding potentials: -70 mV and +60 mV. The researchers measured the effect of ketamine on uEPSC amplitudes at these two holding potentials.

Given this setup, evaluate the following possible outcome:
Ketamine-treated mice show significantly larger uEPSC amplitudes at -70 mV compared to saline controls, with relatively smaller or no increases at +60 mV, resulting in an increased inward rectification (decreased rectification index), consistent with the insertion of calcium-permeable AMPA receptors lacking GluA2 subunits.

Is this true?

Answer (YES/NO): YES